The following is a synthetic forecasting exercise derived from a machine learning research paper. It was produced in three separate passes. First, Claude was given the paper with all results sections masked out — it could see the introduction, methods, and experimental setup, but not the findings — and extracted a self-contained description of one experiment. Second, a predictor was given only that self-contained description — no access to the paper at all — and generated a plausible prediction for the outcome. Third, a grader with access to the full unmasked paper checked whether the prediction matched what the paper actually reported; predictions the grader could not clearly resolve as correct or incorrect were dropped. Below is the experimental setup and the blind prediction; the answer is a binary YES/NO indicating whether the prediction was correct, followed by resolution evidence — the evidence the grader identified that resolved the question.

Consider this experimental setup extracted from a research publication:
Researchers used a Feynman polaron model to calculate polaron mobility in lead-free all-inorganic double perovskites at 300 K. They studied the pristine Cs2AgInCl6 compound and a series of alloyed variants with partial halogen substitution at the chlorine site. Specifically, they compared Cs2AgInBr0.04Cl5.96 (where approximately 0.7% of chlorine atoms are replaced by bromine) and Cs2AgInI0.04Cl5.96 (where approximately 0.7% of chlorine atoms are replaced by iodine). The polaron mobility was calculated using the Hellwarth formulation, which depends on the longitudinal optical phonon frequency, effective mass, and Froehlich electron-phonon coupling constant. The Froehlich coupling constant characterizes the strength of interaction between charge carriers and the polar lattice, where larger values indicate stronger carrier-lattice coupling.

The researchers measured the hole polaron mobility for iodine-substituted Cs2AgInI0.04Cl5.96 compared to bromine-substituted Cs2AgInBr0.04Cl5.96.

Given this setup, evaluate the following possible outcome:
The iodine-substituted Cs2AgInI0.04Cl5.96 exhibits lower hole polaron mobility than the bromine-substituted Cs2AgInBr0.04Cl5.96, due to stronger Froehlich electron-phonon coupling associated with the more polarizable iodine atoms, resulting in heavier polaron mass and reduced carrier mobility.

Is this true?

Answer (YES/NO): NO